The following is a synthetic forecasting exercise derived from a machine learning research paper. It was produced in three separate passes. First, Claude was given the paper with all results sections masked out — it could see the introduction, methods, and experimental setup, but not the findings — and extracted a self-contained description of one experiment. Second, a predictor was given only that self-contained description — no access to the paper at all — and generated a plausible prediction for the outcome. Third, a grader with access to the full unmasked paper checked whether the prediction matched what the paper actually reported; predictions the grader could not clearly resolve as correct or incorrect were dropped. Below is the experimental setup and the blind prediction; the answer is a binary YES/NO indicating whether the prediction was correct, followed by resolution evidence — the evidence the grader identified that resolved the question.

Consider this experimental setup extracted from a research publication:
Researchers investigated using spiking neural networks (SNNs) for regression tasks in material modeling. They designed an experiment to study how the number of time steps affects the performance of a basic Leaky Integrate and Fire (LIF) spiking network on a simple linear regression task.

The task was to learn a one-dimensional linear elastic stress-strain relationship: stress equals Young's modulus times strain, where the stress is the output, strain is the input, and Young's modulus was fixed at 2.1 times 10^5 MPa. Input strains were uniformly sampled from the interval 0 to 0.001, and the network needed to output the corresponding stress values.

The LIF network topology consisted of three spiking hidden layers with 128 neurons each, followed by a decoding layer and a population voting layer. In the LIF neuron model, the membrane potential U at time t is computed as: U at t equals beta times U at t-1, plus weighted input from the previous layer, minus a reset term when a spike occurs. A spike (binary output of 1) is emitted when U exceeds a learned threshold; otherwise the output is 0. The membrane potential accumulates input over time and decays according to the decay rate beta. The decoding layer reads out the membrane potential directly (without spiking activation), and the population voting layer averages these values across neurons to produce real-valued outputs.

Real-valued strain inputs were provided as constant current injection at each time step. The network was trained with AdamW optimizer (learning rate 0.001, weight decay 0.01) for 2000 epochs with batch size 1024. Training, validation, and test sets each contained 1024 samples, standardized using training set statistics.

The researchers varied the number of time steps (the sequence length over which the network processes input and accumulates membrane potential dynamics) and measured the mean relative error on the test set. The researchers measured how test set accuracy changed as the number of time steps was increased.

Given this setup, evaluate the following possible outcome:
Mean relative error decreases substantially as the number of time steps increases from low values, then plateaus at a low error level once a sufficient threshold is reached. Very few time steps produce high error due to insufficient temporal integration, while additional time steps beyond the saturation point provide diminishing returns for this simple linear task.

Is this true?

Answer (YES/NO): NO